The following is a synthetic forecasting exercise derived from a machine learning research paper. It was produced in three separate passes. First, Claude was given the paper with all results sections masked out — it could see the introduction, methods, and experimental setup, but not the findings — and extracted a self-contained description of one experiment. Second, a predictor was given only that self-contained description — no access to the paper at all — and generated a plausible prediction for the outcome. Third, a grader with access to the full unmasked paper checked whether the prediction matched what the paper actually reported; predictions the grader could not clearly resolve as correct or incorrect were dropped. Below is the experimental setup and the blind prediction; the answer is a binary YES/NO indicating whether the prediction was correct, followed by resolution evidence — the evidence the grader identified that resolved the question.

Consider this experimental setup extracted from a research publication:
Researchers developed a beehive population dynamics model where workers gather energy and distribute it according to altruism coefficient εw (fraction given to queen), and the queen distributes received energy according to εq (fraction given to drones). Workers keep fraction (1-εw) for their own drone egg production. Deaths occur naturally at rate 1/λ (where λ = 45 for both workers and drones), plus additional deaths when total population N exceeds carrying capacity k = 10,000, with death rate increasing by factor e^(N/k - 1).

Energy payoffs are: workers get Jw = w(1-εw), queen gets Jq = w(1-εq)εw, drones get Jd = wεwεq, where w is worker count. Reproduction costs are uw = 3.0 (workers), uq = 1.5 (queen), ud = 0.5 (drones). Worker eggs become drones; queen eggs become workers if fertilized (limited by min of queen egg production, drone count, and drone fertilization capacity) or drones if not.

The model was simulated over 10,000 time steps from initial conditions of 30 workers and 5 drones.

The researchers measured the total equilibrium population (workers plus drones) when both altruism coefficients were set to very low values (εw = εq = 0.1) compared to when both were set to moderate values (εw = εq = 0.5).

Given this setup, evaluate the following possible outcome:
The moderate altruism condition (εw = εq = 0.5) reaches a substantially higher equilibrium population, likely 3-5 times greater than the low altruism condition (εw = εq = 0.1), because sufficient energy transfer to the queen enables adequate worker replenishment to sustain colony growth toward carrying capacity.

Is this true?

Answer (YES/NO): NO